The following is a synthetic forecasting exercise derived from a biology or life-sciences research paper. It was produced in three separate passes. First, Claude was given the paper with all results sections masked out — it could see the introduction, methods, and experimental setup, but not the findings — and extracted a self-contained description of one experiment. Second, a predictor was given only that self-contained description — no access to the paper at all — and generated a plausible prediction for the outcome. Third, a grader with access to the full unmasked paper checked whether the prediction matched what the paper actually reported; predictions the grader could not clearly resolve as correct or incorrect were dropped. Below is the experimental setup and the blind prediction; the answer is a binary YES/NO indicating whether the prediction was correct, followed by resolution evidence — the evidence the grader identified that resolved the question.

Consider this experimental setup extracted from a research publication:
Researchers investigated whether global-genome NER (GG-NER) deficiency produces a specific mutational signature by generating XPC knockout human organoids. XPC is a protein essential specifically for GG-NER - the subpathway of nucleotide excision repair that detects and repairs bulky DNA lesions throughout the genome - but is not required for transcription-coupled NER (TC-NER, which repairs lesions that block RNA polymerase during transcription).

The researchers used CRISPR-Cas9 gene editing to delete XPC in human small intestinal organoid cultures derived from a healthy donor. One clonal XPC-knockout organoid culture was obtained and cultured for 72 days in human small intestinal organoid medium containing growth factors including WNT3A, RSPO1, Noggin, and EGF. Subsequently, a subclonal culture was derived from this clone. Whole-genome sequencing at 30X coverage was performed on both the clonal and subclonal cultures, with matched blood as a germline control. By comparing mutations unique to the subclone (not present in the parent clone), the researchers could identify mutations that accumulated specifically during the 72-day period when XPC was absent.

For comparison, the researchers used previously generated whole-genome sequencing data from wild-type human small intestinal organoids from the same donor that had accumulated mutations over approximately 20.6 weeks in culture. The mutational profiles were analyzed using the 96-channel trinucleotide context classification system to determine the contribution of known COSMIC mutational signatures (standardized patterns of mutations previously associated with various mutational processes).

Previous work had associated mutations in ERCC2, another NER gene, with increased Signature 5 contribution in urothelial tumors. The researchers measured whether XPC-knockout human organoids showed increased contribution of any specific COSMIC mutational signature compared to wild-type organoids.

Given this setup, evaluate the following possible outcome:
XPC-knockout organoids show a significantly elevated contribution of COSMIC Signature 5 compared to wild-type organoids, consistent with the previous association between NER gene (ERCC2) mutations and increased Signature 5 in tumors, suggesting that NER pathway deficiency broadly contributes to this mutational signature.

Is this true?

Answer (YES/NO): NO